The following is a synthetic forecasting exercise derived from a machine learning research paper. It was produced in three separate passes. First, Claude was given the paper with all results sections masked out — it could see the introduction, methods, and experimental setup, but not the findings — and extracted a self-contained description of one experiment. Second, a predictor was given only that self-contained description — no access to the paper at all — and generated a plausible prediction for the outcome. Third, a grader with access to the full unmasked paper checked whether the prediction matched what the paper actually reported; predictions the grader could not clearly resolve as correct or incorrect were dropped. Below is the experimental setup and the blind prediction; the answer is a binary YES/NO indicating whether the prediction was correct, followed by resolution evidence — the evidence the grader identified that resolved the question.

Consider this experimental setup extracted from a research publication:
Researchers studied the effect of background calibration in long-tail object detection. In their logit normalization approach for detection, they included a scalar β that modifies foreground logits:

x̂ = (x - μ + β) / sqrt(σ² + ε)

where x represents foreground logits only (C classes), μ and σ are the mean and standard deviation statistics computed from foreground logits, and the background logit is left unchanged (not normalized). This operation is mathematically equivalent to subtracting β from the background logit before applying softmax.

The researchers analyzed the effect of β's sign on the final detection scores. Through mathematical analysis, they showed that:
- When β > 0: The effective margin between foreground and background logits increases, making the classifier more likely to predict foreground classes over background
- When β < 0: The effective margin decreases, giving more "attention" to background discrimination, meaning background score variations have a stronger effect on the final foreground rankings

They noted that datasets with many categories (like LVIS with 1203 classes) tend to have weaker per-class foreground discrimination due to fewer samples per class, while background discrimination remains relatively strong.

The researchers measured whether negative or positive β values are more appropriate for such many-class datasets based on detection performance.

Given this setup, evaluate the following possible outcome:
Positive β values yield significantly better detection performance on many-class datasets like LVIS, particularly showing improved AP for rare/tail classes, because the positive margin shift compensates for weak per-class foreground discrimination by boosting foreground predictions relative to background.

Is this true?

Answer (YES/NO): NO